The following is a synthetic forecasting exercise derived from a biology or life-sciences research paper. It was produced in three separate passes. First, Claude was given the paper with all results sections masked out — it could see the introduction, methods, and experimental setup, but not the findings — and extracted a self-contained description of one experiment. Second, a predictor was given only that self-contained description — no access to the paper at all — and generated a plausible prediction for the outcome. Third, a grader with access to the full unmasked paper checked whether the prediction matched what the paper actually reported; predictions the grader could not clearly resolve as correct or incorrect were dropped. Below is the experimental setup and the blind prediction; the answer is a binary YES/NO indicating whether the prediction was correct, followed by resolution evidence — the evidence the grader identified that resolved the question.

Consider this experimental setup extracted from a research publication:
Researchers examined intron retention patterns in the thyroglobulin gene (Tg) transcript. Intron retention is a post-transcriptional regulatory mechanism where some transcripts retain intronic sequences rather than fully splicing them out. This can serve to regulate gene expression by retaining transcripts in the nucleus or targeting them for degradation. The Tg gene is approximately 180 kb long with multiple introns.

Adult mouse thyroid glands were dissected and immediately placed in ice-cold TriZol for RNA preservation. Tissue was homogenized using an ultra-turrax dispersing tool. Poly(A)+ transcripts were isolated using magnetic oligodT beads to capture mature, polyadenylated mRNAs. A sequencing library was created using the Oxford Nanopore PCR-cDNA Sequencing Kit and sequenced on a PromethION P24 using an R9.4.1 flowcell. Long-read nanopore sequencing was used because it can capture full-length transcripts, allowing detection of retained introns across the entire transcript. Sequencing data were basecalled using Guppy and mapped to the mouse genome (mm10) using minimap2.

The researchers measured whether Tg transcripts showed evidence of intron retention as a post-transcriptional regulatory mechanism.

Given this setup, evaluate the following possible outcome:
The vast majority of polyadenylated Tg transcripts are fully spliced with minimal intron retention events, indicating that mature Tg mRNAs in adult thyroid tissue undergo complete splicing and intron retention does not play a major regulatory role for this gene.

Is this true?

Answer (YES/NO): YES